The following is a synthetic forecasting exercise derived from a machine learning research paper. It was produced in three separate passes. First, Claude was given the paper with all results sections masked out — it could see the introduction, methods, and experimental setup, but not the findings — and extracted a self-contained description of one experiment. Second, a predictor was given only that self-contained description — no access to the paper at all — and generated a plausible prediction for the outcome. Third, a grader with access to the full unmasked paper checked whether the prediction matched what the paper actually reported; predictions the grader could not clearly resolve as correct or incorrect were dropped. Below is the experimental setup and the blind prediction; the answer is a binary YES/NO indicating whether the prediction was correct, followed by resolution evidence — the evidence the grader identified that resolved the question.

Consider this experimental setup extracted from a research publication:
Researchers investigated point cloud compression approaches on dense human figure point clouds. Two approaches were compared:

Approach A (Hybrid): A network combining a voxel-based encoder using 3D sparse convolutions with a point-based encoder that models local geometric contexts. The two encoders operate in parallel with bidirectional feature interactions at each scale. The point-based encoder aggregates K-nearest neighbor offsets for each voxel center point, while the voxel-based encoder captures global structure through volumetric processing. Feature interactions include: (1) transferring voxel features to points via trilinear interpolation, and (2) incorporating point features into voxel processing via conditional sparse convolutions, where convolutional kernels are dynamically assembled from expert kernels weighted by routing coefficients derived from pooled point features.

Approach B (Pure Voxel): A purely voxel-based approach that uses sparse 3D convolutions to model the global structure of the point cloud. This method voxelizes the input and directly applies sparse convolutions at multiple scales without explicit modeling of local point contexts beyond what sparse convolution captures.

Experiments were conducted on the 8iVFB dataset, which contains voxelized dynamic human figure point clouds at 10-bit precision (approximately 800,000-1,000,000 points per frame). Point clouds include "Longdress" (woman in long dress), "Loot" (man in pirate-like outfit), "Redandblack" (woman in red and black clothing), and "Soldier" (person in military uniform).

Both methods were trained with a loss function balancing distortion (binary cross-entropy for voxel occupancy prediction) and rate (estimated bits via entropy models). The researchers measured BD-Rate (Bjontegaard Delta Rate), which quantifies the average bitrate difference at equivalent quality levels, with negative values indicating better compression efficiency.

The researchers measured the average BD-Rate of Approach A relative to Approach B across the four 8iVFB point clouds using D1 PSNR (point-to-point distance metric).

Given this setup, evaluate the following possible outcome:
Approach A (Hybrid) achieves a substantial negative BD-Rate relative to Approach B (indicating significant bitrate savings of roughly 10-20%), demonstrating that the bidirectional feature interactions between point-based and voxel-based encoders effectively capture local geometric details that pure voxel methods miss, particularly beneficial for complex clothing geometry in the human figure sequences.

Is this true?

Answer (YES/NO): YES